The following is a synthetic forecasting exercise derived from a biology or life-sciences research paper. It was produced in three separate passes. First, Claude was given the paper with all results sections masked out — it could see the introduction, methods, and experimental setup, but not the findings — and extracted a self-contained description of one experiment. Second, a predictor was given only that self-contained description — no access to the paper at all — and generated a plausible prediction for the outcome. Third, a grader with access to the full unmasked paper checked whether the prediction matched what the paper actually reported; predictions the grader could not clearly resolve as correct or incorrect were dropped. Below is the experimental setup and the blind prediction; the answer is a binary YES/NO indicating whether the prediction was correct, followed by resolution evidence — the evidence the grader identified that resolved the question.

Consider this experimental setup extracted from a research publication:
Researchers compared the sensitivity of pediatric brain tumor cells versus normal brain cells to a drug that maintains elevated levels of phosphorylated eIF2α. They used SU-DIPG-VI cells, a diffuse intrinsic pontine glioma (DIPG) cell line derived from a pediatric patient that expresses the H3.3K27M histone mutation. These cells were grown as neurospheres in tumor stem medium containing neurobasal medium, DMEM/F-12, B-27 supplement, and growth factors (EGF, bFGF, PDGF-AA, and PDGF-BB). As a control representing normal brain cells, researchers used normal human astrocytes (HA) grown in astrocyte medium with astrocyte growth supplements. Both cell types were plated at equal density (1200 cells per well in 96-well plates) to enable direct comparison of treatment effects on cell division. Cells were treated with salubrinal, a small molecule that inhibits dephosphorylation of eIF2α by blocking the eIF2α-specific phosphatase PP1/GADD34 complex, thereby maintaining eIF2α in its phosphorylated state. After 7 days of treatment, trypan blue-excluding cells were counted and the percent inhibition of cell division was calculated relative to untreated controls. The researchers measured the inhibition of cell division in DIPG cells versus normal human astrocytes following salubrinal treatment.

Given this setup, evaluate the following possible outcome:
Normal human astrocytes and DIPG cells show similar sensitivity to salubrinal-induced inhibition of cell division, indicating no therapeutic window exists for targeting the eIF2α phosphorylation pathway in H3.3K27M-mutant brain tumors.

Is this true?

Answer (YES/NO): NO